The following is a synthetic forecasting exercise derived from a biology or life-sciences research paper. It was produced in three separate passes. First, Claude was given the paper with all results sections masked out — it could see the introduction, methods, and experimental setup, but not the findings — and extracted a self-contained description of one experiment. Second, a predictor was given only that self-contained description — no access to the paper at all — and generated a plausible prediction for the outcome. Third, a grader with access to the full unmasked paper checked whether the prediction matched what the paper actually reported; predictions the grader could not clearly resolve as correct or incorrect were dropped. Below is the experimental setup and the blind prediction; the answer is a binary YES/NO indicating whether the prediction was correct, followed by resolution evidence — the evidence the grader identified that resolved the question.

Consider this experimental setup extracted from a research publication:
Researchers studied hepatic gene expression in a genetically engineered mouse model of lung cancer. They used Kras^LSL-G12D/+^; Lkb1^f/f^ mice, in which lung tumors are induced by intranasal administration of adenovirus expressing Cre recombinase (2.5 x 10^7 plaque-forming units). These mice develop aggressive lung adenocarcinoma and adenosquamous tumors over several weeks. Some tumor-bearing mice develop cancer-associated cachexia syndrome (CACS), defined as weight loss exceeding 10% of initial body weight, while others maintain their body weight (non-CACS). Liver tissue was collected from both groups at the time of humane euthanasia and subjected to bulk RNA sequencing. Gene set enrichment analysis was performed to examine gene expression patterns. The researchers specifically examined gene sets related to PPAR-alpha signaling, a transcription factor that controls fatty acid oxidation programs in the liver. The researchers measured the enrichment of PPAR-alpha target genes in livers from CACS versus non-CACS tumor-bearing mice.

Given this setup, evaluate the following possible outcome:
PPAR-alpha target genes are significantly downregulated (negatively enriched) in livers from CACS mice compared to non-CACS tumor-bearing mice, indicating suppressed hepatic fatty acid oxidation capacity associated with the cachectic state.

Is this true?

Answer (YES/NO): YES